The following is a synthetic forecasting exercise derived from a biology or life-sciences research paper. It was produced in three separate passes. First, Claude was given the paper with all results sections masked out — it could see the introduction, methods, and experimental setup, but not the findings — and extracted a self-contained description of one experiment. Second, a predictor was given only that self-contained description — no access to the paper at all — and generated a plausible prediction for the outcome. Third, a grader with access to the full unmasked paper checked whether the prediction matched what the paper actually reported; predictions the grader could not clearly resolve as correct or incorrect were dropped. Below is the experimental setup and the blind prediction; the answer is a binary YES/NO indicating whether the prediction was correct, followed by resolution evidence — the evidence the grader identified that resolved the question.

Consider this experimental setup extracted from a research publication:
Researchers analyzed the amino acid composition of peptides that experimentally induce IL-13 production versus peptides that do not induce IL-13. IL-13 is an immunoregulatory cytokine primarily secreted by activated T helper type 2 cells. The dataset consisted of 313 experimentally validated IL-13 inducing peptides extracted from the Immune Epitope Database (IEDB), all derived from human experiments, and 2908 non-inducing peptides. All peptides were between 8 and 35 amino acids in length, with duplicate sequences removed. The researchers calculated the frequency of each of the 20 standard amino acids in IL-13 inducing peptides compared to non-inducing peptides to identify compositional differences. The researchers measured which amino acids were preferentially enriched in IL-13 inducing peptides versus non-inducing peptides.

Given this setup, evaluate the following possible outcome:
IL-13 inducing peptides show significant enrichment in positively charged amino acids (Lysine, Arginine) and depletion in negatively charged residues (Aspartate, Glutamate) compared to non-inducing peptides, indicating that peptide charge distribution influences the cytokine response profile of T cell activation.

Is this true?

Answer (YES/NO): NO